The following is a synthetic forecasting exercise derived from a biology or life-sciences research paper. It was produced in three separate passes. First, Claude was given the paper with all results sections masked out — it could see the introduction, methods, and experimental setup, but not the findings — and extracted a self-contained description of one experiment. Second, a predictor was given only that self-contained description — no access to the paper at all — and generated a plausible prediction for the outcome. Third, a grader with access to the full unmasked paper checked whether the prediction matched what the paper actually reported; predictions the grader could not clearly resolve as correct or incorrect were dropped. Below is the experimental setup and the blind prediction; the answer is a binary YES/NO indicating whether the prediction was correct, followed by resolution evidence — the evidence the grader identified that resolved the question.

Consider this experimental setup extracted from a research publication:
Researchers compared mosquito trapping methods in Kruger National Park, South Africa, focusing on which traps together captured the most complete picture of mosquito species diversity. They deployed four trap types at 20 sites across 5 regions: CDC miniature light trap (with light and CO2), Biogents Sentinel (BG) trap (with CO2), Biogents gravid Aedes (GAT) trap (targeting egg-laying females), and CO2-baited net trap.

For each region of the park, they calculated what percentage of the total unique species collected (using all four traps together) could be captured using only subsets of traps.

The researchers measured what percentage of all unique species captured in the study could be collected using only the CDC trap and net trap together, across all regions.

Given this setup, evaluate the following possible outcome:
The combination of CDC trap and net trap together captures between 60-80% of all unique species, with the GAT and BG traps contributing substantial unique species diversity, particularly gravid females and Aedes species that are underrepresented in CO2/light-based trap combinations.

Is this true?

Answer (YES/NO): NO